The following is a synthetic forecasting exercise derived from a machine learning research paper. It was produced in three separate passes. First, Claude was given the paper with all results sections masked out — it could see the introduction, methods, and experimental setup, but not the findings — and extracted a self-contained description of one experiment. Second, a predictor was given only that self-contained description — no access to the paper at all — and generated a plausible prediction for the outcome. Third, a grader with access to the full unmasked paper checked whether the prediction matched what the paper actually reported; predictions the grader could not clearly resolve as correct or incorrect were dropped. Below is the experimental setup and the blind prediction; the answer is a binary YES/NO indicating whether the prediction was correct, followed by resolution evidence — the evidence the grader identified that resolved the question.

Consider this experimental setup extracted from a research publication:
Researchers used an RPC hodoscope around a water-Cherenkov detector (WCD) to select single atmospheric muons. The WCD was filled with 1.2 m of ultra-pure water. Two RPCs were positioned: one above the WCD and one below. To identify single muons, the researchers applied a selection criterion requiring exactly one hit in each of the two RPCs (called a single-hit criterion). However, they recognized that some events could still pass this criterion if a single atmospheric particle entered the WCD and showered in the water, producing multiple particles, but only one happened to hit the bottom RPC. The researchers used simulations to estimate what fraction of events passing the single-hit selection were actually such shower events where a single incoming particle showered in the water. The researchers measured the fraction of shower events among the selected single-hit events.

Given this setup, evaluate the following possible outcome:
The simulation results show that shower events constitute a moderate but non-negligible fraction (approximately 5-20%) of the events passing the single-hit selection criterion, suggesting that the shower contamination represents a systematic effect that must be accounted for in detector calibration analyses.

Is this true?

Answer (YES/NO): NO